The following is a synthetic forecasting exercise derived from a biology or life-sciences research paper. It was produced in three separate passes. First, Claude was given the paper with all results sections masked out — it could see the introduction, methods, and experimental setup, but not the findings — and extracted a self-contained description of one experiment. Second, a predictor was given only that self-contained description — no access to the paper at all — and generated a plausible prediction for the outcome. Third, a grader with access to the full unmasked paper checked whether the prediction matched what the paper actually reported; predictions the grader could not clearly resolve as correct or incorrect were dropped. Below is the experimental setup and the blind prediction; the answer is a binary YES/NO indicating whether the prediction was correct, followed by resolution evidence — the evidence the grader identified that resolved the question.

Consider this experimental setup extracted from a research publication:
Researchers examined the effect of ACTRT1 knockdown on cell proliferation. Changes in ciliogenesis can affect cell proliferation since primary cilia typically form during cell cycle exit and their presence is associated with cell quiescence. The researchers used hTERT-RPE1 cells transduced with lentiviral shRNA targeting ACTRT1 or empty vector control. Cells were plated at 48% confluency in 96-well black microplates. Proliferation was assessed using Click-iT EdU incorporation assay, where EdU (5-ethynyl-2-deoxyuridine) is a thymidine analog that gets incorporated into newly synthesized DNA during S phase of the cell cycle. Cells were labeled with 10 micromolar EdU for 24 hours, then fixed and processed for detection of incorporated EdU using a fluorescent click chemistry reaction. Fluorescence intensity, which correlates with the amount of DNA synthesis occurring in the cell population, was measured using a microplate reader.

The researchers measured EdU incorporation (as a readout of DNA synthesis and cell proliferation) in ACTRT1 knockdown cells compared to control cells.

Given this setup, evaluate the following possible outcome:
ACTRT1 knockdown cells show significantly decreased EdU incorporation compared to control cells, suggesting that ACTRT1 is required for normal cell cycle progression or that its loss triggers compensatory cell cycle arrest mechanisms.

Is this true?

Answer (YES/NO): NO